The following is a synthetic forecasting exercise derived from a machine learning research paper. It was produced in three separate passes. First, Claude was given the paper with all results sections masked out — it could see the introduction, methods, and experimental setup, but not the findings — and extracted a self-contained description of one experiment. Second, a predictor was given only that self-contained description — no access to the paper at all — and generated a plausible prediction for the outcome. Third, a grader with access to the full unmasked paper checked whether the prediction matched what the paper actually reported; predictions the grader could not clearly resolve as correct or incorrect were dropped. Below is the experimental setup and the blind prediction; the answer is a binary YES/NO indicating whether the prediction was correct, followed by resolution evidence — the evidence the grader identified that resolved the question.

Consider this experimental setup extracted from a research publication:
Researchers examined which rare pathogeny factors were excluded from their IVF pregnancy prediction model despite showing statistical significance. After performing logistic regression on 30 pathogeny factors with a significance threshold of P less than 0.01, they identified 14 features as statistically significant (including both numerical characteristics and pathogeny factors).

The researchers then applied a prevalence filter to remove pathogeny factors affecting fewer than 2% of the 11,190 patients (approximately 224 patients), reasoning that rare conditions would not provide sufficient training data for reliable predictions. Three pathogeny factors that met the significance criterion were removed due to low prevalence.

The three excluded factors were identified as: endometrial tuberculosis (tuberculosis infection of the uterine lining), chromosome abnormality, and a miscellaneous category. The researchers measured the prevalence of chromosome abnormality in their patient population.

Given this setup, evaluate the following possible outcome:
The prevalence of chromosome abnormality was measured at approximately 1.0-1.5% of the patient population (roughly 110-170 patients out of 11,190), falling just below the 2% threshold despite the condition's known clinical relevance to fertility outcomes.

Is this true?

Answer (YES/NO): NO